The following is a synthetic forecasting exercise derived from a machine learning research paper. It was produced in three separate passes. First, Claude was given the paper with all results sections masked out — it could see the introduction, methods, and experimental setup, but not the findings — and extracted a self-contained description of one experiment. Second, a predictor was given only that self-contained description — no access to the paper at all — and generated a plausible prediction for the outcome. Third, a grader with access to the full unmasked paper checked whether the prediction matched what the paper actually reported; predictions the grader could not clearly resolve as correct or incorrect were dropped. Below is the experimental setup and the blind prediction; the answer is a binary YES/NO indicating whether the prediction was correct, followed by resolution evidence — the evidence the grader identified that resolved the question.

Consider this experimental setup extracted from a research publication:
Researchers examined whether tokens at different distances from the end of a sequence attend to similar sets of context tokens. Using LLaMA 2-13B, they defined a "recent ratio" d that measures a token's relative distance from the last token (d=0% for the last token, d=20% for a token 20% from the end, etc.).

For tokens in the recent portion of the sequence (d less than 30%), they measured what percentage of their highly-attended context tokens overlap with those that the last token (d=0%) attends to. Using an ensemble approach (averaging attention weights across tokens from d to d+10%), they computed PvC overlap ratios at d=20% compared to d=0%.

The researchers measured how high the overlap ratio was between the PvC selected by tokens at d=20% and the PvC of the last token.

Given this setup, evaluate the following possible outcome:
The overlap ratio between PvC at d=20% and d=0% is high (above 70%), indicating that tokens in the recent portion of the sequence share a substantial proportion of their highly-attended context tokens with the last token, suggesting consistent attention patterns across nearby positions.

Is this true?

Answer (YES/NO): YES